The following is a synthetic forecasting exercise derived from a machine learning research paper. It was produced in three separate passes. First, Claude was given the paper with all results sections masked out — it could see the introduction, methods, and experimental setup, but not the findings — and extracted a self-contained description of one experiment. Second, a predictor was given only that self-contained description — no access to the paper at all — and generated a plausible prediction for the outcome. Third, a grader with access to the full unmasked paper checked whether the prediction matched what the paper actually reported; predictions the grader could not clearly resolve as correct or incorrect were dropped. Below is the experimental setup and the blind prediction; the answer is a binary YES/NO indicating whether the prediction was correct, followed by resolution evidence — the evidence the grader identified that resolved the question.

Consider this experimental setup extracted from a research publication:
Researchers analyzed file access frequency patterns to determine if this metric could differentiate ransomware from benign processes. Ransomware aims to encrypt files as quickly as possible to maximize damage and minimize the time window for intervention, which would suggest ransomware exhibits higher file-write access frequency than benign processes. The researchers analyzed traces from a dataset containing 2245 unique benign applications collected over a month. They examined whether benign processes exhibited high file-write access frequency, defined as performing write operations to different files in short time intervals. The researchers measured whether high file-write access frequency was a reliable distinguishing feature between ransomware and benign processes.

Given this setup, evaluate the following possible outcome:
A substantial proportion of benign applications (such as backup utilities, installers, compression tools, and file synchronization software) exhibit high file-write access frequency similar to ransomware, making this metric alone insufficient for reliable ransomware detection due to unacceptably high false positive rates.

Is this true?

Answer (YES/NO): YES